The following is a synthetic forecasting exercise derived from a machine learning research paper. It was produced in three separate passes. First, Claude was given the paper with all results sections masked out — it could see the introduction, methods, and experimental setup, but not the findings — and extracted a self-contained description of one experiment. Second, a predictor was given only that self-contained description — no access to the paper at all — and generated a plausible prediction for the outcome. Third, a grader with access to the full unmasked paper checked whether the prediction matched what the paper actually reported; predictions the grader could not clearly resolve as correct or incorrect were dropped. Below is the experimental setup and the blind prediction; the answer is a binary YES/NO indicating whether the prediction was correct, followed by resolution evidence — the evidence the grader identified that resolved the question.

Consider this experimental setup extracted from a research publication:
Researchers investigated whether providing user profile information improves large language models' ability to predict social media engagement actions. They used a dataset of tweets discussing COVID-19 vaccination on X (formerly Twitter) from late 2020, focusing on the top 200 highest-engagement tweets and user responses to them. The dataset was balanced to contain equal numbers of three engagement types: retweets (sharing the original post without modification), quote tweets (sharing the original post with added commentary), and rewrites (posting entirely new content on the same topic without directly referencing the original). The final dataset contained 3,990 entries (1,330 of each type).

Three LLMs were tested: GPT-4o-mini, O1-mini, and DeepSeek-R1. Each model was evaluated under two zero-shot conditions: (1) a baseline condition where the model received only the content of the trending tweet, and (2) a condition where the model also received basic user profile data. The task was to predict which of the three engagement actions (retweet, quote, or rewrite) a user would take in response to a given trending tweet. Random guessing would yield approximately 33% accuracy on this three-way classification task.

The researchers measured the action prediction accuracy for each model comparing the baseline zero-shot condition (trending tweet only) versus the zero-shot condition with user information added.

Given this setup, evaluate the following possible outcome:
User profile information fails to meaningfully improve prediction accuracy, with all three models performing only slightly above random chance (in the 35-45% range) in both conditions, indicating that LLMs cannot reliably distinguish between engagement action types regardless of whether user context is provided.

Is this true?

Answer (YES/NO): NO